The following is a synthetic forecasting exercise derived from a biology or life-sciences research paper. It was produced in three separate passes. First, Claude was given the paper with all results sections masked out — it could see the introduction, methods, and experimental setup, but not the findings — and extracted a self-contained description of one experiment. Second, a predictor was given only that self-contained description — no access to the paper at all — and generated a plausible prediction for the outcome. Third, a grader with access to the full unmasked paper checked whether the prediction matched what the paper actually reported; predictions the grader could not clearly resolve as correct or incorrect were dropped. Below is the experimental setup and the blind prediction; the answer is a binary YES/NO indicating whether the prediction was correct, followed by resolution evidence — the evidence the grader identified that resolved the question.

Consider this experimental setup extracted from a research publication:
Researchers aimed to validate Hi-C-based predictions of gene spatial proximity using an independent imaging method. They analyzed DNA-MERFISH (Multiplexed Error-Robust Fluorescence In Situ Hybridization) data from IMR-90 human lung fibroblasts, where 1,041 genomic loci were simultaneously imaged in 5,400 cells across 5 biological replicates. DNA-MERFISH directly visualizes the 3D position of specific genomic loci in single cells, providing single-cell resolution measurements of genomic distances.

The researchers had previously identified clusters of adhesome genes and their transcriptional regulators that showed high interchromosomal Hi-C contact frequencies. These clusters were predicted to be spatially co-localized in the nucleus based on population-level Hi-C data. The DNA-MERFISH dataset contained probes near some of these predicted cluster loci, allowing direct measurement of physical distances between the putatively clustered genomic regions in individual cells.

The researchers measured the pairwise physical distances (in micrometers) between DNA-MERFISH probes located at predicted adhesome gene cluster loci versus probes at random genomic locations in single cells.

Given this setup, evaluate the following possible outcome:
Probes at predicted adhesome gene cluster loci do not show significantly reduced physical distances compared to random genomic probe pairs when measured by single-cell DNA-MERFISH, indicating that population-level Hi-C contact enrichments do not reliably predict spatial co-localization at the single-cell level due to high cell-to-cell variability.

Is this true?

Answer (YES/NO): NO